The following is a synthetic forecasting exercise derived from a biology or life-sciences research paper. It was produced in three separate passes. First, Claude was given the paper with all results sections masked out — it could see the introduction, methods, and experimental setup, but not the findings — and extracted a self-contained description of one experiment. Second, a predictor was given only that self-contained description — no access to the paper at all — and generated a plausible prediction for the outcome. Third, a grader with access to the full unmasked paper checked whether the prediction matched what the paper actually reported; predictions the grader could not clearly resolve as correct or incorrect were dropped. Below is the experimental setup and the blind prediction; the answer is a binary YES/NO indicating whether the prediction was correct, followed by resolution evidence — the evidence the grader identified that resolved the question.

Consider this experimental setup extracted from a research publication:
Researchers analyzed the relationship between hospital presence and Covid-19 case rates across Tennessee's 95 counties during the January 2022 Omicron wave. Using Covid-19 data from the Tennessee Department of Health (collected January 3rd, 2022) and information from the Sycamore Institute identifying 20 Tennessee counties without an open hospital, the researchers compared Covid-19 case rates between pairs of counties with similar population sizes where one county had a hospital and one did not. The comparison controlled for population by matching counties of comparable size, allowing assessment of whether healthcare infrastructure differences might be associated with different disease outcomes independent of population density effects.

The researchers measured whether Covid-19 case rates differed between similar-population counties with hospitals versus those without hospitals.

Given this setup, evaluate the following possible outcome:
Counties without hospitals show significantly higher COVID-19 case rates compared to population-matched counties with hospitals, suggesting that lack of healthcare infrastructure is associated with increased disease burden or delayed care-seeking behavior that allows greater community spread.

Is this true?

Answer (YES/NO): YES